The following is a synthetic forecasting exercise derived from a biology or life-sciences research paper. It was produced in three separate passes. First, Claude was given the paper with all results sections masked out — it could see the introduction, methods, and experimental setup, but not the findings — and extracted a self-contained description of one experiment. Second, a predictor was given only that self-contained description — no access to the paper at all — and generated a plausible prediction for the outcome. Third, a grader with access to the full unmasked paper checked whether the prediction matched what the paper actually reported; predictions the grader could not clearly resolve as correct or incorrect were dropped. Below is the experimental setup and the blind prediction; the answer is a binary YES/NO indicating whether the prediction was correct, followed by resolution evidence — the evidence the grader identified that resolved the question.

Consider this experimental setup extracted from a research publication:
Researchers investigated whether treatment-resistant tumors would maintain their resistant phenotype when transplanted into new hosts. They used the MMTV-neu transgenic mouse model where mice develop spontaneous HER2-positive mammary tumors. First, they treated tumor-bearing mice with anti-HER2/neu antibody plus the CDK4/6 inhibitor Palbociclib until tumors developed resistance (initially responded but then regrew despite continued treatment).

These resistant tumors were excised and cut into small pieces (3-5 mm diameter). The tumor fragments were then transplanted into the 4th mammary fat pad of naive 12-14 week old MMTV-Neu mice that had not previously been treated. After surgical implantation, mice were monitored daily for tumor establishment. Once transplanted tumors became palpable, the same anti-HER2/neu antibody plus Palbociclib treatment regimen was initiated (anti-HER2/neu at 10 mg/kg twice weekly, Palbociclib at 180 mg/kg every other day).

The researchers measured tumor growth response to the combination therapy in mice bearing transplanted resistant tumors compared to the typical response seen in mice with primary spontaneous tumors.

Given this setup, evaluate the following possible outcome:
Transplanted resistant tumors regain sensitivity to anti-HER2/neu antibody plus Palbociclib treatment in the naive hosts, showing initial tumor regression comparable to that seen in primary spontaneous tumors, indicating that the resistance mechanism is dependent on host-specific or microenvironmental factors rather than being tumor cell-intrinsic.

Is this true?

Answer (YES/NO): NO